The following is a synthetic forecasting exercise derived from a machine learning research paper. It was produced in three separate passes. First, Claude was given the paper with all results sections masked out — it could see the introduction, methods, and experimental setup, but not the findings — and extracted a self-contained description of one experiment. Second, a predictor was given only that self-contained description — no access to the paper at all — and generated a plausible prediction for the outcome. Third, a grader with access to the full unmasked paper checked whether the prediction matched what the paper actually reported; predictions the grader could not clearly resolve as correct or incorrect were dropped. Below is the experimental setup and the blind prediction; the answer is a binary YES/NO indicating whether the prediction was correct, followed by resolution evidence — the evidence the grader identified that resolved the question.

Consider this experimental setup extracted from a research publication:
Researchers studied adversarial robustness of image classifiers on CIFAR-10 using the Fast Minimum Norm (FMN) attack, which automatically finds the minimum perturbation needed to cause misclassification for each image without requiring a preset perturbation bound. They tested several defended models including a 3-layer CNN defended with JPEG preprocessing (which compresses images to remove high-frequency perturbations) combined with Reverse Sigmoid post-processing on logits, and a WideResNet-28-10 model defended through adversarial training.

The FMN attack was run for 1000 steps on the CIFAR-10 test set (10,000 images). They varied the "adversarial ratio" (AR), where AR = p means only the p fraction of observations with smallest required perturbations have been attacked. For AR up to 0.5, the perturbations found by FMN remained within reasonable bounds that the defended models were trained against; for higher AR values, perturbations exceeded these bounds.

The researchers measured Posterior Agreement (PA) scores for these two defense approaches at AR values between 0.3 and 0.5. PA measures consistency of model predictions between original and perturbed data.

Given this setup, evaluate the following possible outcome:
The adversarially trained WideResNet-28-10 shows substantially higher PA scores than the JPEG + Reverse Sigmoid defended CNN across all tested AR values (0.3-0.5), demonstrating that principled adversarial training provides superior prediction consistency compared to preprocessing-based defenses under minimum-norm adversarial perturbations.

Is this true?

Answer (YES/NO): NO